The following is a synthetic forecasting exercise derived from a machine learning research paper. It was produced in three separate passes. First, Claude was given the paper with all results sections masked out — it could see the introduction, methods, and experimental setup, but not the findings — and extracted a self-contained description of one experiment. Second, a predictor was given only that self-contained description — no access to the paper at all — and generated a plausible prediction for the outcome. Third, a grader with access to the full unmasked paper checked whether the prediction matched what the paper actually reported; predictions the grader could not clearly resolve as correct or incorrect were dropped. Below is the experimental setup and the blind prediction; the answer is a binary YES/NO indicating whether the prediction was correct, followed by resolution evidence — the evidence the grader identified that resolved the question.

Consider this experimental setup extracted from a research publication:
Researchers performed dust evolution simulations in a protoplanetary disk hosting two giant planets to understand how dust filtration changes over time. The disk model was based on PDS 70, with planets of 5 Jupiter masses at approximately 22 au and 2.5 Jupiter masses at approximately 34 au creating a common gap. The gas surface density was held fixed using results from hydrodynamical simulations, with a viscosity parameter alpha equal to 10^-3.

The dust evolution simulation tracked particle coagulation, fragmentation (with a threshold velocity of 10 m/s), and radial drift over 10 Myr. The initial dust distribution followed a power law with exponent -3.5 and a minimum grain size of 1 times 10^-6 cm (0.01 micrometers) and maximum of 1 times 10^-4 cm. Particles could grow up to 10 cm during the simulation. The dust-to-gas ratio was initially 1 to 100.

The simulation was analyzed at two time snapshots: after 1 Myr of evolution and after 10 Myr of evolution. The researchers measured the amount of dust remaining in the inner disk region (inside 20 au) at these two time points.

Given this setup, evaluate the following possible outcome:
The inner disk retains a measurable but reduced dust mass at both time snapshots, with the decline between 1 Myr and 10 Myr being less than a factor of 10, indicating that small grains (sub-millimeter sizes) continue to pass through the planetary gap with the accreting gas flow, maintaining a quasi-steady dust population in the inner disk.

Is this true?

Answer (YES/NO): YES